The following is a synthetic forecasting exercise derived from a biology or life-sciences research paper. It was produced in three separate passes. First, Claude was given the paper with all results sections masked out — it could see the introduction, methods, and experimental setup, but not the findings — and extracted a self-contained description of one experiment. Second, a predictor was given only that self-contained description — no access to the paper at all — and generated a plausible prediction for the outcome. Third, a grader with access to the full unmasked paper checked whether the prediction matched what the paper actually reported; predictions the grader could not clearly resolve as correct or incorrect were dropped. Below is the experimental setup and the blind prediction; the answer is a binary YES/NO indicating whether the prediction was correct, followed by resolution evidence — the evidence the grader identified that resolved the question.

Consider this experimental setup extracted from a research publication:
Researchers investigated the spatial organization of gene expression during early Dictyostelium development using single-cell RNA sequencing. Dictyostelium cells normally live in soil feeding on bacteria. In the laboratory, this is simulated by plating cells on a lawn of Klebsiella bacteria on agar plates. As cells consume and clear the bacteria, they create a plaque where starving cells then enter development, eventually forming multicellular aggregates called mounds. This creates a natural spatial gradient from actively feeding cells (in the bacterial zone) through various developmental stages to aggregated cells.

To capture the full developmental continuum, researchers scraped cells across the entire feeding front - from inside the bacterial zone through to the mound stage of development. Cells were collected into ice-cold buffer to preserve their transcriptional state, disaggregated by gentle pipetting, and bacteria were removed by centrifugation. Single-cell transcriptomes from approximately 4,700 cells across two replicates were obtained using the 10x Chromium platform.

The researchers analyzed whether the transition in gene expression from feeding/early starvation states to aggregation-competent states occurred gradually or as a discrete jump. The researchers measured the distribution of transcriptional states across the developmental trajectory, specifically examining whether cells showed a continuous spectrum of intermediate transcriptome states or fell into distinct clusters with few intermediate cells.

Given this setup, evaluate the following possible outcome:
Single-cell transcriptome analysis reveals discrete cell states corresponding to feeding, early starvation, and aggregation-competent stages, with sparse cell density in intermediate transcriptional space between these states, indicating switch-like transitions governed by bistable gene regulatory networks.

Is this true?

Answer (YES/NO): NO